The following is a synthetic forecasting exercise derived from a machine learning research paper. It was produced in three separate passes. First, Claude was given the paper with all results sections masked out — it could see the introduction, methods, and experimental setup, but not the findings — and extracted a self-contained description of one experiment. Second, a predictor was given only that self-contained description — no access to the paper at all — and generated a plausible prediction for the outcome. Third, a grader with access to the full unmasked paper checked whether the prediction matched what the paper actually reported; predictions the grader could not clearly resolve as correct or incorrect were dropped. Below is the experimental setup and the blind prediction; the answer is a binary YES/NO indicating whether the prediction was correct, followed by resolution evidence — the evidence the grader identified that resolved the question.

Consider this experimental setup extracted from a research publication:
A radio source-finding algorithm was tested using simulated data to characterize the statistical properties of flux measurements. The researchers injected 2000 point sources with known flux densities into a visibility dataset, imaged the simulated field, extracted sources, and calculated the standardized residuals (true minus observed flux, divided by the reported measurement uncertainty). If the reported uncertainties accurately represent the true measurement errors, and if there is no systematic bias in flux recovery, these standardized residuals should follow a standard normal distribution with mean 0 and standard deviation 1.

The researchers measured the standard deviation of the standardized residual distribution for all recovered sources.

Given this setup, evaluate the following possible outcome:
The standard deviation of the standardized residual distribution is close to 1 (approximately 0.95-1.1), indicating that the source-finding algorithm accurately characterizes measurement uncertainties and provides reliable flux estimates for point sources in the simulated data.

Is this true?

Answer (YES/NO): YES